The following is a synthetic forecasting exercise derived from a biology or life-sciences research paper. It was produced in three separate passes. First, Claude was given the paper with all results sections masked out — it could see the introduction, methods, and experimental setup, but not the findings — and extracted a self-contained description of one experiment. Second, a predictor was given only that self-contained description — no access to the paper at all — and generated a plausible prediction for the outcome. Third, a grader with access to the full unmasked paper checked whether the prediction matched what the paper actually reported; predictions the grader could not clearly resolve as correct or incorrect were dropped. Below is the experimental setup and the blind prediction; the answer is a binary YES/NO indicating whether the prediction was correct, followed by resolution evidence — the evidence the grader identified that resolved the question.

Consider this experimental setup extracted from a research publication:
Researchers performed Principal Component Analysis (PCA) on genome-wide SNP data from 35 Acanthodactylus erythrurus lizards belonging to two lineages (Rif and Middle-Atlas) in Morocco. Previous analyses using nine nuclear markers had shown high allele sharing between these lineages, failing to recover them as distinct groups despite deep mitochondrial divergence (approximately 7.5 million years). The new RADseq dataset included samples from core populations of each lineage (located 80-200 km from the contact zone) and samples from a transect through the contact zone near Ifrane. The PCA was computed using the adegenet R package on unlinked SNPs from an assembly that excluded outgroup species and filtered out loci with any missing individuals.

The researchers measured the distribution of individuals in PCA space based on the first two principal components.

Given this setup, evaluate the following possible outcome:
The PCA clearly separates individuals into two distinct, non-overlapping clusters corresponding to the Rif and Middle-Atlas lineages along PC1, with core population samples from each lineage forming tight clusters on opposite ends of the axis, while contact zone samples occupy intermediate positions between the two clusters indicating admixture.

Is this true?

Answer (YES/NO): YES